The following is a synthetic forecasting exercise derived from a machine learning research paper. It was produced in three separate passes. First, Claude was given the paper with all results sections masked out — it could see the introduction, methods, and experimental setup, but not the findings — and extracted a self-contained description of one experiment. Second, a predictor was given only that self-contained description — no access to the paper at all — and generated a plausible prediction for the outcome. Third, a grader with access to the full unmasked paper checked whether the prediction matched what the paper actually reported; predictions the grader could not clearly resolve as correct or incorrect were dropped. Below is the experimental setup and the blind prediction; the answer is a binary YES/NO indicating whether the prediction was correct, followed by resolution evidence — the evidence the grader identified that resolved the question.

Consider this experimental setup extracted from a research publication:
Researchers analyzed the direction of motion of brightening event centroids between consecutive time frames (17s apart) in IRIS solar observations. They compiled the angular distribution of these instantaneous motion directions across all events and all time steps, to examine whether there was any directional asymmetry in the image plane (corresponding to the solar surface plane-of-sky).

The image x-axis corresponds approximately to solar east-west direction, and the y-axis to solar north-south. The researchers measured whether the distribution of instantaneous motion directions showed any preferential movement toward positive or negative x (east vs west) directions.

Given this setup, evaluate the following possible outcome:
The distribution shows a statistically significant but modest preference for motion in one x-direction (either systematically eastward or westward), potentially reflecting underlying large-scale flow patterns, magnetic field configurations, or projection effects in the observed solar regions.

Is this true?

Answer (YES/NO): YES